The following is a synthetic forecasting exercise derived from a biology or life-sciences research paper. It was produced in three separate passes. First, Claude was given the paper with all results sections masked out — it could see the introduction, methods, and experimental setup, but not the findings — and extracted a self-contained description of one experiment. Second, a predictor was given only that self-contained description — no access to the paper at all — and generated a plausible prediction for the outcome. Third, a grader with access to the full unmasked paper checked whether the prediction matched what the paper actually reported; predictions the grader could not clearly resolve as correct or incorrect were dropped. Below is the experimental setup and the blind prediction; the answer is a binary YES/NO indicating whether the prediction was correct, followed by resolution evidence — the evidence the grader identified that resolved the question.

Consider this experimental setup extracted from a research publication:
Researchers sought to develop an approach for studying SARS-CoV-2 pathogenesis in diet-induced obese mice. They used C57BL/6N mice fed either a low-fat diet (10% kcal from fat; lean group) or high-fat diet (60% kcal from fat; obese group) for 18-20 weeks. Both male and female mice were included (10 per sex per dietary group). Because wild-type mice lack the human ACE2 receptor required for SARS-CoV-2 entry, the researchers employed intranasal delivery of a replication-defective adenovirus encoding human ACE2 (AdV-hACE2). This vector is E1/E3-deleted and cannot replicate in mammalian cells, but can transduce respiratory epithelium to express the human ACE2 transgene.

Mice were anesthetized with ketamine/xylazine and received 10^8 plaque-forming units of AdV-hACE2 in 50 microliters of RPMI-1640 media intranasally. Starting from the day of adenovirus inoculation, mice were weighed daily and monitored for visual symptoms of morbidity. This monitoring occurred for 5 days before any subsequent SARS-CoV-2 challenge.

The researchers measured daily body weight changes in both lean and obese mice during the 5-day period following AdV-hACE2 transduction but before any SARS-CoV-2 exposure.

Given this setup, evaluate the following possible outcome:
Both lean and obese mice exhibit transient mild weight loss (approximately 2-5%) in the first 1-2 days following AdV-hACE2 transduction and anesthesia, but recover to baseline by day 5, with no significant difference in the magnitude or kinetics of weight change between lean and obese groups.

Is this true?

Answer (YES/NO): NO